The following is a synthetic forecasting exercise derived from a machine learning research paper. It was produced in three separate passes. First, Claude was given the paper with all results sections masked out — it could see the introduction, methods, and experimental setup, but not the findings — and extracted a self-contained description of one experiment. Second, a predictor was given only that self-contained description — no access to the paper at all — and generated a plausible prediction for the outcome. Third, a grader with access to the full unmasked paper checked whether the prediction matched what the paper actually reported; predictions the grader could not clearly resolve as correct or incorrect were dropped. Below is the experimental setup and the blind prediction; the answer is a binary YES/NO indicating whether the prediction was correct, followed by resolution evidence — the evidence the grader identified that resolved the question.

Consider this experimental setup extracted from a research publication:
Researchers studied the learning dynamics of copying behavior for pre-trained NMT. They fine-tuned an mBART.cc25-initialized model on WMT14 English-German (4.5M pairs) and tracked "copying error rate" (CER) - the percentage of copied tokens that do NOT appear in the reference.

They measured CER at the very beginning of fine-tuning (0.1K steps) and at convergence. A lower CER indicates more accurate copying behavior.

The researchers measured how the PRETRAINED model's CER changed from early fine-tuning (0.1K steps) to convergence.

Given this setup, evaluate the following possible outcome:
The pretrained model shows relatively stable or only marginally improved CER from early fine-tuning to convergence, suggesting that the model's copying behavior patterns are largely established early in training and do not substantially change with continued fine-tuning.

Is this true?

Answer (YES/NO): NO